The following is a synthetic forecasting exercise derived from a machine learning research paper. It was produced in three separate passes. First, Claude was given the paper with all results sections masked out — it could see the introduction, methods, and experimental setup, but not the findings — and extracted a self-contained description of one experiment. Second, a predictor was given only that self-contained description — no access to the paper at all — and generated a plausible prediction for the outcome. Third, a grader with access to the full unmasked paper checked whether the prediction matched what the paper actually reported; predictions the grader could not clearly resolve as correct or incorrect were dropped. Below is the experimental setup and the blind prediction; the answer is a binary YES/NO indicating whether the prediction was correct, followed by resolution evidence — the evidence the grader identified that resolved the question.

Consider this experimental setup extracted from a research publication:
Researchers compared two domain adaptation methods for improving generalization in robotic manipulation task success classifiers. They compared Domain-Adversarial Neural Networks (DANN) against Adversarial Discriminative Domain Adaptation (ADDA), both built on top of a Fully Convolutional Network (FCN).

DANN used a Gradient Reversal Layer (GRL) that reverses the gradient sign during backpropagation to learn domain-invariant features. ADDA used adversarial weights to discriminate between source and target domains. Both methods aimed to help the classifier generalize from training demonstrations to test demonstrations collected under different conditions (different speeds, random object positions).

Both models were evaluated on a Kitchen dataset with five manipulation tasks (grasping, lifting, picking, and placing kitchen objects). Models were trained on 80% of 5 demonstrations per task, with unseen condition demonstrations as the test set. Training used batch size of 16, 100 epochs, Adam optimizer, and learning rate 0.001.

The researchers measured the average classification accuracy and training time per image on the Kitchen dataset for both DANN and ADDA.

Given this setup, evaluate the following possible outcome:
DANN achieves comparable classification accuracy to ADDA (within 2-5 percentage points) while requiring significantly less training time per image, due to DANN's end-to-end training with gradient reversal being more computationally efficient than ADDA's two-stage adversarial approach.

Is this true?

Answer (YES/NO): NO